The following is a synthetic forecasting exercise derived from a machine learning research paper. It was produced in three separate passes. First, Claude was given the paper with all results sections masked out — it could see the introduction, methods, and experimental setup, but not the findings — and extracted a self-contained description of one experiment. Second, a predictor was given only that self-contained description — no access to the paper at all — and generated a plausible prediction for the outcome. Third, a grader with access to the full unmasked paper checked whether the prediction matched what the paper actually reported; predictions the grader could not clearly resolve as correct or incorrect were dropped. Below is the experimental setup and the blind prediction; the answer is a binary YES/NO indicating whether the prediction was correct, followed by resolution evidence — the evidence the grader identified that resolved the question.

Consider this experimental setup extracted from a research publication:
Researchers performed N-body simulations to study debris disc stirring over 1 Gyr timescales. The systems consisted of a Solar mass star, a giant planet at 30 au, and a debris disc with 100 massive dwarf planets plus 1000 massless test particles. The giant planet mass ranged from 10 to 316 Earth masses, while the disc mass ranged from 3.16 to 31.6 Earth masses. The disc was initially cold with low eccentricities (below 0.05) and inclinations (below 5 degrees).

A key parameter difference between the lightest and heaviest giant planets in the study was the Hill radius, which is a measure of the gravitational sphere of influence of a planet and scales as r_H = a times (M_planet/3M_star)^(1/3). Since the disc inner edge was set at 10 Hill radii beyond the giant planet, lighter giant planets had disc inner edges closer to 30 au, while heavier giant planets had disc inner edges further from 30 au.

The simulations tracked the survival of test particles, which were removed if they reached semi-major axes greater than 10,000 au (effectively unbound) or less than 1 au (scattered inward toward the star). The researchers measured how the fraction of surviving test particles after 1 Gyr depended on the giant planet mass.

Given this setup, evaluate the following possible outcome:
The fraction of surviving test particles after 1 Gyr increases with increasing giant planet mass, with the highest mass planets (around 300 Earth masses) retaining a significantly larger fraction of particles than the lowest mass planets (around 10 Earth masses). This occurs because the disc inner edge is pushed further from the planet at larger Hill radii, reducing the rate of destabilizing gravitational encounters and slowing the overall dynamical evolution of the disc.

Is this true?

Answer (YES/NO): NO